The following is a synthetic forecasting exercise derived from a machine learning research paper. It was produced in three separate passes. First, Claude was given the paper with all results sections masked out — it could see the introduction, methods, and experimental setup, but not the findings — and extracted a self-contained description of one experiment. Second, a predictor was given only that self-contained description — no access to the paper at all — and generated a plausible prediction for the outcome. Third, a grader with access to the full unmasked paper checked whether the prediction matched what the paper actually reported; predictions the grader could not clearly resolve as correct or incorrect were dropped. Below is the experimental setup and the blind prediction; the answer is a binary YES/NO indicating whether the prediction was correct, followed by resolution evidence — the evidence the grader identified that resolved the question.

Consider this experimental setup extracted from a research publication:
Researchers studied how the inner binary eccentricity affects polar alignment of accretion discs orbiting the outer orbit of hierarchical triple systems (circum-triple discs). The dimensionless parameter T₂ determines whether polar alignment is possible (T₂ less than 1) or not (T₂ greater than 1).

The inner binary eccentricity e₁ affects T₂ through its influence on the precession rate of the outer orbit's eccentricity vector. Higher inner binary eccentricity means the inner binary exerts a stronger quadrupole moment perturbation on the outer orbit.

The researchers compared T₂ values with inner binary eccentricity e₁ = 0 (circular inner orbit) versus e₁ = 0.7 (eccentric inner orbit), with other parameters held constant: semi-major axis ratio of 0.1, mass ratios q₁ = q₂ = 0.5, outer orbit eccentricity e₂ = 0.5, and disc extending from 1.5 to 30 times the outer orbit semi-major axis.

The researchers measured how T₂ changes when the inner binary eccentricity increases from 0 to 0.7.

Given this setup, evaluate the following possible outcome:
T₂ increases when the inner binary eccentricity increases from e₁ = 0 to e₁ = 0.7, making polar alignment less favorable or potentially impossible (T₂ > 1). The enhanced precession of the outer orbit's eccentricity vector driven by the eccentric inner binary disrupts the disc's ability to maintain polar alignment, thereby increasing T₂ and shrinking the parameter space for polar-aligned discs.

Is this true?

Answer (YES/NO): YES